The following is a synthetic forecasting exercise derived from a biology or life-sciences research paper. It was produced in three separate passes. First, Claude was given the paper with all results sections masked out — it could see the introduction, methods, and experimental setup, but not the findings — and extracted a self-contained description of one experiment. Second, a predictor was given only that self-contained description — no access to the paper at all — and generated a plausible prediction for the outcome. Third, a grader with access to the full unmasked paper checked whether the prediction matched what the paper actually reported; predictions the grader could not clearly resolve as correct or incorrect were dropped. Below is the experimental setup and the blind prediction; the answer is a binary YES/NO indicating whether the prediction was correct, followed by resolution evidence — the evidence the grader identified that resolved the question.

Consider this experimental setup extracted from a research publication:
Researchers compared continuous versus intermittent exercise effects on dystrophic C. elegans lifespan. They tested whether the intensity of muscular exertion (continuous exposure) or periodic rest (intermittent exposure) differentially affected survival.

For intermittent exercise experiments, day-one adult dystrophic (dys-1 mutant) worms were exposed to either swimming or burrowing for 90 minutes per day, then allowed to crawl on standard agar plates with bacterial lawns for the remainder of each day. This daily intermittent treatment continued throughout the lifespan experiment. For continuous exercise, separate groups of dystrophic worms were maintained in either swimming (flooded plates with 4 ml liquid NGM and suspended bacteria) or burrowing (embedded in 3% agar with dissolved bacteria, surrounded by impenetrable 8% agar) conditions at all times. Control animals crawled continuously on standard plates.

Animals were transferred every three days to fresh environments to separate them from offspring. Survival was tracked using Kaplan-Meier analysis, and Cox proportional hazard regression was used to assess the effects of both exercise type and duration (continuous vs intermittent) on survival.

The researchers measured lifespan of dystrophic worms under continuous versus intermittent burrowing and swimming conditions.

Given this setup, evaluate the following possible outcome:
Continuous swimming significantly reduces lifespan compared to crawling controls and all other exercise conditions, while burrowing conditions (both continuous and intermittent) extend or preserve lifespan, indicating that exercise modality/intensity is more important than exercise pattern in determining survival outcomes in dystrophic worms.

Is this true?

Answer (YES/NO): NO